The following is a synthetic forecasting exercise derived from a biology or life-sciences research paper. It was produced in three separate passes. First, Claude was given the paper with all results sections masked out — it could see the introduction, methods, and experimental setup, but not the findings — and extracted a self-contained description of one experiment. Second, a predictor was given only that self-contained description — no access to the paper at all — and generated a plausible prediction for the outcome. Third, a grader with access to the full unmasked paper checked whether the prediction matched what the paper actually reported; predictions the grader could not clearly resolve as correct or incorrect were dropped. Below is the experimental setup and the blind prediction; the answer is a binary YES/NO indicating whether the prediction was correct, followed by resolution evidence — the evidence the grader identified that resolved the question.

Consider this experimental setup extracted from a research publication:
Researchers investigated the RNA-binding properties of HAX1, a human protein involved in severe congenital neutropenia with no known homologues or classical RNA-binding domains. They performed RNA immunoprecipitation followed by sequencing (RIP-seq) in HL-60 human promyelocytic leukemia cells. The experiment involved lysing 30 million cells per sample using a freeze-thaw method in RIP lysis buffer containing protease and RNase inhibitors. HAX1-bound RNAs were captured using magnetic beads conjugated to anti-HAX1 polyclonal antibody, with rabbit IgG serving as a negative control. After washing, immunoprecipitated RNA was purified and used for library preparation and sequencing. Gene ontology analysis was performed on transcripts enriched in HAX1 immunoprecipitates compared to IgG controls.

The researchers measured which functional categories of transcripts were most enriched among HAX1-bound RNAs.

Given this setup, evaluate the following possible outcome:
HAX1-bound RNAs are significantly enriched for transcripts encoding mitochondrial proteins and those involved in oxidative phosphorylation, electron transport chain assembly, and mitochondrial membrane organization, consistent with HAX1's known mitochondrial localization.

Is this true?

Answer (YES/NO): NO